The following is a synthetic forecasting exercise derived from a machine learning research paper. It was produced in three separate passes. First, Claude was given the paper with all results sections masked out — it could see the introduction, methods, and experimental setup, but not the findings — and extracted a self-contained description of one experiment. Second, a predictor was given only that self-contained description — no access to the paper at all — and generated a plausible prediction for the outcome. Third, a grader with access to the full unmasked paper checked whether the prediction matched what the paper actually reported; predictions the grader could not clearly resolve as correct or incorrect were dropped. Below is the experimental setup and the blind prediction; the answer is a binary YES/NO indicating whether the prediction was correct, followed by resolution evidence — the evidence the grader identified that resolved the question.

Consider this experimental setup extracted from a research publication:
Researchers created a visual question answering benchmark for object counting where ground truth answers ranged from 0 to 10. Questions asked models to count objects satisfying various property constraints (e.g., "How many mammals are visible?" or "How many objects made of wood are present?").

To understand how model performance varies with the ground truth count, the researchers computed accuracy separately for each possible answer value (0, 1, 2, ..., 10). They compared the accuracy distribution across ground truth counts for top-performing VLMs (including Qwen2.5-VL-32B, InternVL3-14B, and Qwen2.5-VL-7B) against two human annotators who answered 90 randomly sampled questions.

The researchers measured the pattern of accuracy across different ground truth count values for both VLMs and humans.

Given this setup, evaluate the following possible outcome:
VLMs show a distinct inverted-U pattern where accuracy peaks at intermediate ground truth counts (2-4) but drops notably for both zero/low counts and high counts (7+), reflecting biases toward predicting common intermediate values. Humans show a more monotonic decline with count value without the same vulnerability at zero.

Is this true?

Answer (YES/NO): NO